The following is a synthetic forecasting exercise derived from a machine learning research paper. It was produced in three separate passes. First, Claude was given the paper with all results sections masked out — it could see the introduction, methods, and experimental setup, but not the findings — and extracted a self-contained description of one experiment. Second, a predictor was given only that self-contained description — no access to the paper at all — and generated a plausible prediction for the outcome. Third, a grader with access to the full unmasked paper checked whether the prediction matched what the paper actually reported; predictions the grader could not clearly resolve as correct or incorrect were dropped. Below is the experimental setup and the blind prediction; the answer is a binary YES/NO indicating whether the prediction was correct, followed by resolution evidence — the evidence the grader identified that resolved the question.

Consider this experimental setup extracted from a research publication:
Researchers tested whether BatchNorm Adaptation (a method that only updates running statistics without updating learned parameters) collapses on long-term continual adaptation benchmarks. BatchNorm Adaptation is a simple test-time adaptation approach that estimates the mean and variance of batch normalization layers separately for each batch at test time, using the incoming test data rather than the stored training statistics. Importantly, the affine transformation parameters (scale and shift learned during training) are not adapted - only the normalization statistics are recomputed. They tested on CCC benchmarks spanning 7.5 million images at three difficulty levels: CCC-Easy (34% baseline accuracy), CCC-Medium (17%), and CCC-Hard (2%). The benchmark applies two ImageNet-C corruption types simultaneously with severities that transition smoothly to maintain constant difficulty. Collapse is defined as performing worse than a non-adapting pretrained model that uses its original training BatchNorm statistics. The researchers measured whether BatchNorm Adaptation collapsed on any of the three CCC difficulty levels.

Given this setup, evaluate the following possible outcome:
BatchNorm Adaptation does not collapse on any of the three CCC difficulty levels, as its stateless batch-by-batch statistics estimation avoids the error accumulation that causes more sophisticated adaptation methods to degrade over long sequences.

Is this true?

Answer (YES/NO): YES